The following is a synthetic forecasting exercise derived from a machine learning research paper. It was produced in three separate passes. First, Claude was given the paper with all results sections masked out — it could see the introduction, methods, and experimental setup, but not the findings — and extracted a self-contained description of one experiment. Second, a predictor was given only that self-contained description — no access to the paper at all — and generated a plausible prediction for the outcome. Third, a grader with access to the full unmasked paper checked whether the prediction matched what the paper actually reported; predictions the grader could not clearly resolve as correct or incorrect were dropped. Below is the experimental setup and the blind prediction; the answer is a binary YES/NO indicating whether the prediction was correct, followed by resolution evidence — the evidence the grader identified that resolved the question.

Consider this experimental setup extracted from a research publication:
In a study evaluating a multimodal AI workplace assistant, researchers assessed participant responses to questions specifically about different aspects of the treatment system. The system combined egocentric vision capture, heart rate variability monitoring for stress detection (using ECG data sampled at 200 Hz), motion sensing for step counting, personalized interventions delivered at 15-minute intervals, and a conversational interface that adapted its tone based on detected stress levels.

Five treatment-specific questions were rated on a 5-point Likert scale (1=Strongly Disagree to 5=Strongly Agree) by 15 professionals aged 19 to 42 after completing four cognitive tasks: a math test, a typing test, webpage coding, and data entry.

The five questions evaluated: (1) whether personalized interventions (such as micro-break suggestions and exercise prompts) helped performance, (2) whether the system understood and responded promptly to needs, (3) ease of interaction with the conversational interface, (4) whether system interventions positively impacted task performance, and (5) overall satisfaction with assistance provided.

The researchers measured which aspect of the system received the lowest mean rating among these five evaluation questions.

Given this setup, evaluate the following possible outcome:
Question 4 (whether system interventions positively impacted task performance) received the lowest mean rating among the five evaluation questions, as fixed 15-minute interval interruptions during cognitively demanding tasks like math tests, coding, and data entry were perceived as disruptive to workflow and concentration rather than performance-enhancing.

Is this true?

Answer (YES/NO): NO